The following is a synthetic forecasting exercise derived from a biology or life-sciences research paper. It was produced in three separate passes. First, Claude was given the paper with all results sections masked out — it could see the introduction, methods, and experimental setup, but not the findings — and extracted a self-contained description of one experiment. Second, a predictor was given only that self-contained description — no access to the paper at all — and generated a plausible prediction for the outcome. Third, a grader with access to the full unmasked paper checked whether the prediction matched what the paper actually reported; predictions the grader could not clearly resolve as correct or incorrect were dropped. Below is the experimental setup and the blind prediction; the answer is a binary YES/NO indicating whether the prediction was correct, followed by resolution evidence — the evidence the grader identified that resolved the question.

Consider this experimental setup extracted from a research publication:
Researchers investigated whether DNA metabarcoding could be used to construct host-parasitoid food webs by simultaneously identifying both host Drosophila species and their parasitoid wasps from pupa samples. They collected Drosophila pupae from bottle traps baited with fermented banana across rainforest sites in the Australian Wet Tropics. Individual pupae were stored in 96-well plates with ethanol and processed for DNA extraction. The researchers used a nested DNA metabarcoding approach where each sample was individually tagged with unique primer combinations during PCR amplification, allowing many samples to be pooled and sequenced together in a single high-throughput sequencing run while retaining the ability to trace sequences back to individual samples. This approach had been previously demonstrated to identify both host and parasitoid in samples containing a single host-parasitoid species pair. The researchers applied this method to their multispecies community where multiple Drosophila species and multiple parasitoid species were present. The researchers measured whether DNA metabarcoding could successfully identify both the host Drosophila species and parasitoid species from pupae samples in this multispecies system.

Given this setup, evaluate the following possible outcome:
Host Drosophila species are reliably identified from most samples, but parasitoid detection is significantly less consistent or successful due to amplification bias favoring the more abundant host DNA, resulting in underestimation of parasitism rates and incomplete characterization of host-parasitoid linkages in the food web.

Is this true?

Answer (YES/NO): NO